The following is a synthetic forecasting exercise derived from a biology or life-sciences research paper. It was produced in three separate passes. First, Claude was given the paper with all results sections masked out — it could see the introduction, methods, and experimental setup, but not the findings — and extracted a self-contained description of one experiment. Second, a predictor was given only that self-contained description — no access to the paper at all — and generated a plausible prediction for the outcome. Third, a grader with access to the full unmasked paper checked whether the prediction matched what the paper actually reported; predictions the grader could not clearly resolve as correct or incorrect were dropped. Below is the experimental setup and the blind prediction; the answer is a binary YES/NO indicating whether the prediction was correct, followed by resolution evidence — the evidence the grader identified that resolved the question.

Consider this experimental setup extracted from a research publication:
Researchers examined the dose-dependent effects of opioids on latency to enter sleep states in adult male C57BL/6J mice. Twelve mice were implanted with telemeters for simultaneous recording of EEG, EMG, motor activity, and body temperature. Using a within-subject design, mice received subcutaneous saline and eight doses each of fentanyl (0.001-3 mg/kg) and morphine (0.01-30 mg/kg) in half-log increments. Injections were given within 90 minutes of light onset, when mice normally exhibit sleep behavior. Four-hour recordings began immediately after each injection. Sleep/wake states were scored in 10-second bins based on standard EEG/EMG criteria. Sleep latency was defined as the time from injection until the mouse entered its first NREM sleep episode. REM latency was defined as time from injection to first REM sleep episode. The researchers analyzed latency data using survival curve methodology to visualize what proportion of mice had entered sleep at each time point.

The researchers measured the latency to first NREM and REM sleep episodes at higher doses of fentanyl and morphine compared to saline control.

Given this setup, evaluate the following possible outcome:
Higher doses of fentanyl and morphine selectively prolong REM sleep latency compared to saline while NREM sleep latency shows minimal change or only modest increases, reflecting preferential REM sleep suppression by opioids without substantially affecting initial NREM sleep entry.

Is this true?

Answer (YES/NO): NO